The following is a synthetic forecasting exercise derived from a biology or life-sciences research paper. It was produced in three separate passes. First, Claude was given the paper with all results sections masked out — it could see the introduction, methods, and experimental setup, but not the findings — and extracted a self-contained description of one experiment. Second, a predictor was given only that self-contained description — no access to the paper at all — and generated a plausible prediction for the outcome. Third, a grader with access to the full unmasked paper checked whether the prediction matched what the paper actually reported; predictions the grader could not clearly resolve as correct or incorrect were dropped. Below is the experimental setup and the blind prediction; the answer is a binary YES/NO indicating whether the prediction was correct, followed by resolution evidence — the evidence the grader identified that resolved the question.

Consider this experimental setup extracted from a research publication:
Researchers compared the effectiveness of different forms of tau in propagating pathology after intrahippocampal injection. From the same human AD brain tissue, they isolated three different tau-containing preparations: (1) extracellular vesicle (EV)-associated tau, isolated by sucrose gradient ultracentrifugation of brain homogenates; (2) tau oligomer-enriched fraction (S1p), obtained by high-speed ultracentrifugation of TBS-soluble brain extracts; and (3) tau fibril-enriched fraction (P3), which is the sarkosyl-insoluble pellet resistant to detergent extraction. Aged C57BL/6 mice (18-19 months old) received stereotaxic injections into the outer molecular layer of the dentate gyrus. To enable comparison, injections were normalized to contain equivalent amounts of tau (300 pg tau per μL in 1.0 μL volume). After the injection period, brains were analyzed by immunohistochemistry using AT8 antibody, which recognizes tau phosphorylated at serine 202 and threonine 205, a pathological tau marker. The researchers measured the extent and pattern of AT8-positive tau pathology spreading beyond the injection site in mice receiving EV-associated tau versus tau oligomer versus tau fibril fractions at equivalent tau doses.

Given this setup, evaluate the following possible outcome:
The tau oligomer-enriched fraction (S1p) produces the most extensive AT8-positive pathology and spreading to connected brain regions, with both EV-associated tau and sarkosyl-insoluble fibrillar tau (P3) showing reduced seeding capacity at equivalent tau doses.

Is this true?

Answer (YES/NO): NO